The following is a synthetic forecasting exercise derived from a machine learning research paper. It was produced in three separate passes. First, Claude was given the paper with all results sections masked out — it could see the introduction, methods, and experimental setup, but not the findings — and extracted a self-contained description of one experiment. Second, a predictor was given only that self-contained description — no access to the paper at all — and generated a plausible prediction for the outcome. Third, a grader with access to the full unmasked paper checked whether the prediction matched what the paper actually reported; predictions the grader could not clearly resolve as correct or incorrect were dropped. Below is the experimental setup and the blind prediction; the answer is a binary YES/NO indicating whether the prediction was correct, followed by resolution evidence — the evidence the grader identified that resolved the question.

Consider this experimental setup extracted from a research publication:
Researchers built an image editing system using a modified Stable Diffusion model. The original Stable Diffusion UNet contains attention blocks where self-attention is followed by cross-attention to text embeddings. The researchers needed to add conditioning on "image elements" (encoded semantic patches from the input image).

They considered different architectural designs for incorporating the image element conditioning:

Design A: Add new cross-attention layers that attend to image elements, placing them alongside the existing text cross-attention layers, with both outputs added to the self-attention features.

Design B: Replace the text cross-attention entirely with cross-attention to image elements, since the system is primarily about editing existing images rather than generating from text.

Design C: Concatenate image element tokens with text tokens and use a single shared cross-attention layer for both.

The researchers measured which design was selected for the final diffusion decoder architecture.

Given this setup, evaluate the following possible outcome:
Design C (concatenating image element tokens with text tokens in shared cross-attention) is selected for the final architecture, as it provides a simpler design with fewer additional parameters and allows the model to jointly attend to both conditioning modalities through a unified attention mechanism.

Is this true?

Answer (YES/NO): NO